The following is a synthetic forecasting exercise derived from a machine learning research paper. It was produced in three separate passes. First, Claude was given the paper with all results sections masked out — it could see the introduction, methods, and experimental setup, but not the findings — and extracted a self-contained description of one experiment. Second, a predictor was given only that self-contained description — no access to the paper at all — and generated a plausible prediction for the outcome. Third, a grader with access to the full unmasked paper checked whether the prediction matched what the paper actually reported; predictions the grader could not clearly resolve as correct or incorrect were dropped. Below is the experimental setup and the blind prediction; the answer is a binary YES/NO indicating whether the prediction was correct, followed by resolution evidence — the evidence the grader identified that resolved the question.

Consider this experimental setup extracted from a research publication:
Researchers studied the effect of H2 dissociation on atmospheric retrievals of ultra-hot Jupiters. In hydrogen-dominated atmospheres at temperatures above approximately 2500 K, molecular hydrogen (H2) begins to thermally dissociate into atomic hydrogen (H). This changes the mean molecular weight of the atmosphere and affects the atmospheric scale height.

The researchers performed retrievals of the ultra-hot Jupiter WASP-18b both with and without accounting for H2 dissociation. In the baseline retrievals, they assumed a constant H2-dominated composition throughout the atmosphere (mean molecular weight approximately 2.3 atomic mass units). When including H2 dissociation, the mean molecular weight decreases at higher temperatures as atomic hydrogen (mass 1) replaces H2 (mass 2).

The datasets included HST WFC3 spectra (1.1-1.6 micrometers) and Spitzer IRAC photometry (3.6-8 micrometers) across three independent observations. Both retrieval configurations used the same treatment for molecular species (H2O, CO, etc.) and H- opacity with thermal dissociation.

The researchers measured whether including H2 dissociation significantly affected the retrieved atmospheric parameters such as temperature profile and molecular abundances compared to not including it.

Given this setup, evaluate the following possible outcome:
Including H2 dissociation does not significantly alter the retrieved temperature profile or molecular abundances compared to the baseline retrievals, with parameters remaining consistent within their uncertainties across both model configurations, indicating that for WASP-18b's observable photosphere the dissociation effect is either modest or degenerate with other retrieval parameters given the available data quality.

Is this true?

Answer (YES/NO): YES